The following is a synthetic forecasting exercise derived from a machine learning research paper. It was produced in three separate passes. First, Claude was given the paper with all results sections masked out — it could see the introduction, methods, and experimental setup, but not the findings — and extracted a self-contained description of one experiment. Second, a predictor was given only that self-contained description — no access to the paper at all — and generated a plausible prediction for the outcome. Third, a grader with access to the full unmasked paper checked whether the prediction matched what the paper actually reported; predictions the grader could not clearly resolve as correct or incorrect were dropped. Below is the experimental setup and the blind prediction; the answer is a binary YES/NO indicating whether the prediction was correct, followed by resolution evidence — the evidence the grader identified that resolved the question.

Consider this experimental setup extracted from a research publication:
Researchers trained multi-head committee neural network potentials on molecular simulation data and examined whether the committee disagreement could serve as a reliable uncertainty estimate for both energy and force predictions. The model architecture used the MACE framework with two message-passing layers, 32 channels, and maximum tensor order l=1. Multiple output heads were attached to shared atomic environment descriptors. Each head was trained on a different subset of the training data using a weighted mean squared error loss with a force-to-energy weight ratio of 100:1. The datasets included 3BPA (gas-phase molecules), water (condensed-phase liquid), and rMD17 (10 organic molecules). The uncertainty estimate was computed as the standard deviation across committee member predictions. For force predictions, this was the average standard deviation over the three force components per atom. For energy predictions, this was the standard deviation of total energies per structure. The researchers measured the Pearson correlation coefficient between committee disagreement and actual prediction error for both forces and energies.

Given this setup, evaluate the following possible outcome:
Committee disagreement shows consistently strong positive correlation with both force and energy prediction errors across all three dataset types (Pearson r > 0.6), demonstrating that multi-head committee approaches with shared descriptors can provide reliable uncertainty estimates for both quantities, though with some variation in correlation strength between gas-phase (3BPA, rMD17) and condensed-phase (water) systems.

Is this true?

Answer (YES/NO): NO